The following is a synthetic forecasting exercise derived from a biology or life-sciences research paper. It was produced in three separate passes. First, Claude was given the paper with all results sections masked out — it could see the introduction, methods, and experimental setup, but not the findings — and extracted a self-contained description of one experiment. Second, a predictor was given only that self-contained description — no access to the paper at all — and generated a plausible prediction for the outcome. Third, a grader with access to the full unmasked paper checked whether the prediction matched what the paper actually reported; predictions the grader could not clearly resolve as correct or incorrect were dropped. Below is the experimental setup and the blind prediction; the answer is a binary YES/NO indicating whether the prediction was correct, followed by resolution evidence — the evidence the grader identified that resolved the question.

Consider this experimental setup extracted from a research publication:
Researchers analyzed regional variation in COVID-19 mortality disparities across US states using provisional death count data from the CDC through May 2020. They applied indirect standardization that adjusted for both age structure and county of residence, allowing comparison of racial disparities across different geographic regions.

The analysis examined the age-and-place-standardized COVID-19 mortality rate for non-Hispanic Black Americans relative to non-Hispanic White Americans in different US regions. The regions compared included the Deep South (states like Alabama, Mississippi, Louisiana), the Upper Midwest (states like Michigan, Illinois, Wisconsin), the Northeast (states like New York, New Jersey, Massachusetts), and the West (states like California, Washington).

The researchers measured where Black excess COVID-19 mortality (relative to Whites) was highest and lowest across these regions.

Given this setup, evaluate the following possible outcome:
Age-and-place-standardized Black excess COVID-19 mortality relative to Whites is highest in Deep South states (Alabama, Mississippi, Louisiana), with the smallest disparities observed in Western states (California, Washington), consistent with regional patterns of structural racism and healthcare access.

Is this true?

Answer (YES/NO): NO